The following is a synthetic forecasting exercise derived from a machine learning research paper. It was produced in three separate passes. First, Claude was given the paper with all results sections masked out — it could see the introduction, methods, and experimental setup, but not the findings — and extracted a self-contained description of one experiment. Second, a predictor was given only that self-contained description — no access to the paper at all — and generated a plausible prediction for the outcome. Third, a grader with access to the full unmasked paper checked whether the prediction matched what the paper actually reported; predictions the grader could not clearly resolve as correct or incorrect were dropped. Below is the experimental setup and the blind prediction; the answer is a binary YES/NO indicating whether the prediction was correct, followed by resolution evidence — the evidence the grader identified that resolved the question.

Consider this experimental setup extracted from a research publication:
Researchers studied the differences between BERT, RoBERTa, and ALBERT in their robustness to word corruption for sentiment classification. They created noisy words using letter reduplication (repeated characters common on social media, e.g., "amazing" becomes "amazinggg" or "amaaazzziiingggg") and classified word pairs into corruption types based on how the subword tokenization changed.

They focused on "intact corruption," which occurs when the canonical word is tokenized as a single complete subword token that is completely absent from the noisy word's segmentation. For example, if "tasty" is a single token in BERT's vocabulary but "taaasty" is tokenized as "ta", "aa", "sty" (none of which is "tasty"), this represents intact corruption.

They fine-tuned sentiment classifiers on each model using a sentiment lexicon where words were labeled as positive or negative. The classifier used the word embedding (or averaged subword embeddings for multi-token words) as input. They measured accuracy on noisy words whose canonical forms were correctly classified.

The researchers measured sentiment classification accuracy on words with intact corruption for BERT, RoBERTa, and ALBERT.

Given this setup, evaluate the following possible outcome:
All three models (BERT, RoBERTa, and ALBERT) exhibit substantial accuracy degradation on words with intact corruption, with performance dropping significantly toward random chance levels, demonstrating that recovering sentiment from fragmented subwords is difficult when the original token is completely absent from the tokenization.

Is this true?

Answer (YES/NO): NO